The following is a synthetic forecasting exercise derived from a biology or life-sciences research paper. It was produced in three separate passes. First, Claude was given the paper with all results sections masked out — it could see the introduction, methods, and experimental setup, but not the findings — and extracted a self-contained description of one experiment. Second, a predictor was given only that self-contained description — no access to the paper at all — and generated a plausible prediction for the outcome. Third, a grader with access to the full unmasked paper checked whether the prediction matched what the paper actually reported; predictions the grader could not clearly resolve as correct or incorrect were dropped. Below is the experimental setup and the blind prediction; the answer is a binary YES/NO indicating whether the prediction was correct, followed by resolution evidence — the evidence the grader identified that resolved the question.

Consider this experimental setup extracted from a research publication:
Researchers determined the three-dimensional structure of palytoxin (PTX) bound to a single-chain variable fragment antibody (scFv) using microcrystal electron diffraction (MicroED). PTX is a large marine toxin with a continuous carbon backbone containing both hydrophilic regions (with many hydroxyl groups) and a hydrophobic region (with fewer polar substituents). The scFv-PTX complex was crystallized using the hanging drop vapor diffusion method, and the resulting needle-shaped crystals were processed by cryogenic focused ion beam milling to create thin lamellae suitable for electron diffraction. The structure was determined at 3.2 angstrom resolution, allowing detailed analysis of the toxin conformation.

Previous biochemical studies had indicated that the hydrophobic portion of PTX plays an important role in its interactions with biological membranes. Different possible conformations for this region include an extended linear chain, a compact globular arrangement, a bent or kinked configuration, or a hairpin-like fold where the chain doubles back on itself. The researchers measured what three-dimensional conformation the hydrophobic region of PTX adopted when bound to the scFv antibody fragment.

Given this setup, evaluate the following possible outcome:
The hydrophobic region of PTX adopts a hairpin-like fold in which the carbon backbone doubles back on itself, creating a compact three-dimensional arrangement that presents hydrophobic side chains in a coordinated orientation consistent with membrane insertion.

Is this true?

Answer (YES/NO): YES